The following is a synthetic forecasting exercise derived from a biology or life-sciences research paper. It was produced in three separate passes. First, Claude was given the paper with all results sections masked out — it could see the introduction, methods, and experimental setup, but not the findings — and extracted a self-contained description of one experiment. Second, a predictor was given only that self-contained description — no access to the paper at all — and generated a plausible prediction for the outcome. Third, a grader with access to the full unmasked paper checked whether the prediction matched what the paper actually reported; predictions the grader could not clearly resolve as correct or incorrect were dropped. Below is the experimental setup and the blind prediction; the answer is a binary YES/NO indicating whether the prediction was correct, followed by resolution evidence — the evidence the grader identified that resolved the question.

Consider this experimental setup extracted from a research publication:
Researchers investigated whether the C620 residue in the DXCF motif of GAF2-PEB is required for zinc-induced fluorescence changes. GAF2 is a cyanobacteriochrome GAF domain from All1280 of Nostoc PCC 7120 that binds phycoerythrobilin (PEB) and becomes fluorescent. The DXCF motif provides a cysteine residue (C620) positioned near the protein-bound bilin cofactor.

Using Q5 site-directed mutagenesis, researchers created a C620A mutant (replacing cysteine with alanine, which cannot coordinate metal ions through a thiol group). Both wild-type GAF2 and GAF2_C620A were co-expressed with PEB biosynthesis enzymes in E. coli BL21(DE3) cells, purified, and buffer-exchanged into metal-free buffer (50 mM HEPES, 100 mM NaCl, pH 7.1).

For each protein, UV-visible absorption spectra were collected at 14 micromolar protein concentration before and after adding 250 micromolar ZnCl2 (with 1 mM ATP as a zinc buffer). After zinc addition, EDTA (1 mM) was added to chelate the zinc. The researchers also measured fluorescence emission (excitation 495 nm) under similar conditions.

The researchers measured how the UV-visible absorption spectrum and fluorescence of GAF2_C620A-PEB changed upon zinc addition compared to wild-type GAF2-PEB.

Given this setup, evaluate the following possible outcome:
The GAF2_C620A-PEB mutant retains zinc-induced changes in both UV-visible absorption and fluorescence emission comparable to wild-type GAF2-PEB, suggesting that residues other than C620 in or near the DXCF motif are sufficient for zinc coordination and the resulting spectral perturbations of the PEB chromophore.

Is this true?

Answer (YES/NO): NO